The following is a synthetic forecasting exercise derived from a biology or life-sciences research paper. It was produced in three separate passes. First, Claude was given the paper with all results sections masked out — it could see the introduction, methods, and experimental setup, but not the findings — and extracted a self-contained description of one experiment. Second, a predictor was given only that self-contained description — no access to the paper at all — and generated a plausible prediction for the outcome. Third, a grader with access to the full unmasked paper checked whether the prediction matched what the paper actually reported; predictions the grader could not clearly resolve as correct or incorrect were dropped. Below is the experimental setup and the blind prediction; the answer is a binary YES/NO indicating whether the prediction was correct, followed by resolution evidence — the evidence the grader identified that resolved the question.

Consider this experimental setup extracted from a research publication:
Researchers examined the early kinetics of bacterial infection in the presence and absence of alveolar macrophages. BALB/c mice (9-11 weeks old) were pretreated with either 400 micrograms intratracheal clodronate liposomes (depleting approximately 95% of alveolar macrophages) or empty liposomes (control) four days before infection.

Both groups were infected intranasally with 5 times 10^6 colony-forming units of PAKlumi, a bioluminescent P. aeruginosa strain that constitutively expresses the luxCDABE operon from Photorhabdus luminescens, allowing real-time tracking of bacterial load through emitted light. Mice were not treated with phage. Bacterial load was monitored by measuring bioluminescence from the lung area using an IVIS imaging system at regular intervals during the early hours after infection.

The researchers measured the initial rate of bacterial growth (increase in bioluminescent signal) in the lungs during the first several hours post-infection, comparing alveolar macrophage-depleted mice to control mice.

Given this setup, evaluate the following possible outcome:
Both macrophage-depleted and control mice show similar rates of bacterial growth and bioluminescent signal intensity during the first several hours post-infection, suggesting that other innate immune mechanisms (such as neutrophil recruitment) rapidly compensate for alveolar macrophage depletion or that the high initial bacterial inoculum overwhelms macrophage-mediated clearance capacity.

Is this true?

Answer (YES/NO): NO